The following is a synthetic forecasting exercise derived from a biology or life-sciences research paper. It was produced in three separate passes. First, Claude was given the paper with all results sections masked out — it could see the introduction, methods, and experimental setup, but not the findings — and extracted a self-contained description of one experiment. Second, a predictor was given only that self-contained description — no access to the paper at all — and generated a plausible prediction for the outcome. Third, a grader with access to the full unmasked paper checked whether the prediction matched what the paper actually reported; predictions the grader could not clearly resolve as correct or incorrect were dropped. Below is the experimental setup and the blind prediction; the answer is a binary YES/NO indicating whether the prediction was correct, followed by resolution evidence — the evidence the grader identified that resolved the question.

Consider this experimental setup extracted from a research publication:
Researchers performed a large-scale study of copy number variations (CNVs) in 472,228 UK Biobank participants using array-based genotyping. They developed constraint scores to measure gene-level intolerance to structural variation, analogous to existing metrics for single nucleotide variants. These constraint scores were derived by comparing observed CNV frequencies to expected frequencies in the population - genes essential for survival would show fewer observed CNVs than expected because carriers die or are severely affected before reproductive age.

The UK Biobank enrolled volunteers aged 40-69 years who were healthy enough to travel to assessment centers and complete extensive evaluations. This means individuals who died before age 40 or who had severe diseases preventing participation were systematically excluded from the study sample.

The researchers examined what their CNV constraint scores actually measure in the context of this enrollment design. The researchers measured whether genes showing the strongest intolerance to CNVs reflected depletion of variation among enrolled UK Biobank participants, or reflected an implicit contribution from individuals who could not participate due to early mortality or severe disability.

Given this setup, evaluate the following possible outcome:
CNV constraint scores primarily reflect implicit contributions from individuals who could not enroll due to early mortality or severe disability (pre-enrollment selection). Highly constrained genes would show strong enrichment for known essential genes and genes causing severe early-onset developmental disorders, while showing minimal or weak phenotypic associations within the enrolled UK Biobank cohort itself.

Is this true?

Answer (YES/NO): YES